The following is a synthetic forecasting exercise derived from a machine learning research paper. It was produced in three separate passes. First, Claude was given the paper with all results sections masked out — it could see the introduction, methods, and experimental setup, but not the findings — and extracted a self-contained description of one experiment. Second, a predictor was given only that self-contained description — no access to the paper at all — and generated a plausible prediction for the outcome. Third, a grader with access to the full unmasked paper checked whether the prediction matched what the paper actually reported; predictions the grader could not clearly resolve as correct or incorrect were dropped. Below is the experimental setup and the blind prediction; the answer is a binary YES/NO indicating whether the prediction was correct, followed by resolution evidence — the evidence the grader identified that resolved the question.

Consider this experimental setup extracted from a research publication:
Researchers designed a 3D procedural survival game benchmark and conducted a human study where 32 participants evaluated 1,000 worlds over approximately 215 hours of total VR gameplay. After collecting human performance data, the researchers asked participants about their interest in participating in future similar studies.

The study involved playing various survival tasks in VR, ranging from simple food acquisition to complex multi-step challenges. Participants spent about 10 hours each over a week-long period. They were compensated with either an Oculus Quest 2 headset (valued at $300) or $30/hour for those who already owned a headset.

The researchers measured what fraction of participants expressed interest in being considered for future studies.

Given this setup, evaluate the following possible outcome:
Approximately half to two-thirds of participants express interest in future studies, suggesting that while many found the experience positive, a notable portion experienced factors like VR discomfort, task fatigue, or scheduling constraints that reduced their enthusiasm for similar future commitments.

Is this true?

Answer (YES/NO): NO